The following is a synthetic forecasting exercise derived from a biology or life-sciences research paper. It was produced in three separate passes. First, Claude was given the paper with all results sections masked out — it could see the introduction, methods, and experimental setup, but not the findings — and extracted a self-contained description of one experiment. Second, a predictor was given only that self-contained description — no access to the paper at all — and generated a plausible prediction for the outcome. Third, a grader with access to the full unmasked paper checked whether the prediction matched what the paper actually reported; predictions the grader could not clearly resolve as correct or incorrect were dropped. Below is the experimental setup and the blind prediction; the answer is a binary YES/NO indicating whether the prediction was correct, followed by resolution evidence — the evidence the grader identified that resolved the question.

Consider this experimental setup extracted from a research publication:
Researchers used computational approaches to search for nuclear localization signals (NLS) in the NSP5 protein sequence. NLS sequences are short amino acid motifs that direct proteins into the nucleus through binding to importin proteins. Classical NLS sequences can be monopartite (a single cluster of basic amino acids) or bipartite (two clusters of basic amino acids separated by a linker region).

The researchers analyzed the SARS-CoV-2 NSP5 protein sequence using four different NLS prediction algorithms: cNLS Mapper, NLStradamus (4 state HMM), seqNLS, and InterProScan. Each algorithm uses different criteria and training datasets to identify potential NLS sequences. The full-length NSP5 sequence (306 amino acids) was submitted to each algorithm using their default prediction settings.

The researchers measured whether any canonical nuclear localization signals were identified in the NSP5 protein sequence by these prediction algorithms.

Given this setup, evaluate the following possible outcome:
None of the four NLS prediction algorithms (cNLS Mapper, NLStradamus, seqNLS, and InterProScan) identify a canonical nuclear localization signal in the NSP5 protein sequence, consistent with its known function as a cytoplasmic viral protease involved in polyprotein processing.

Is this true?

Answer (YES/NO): YES